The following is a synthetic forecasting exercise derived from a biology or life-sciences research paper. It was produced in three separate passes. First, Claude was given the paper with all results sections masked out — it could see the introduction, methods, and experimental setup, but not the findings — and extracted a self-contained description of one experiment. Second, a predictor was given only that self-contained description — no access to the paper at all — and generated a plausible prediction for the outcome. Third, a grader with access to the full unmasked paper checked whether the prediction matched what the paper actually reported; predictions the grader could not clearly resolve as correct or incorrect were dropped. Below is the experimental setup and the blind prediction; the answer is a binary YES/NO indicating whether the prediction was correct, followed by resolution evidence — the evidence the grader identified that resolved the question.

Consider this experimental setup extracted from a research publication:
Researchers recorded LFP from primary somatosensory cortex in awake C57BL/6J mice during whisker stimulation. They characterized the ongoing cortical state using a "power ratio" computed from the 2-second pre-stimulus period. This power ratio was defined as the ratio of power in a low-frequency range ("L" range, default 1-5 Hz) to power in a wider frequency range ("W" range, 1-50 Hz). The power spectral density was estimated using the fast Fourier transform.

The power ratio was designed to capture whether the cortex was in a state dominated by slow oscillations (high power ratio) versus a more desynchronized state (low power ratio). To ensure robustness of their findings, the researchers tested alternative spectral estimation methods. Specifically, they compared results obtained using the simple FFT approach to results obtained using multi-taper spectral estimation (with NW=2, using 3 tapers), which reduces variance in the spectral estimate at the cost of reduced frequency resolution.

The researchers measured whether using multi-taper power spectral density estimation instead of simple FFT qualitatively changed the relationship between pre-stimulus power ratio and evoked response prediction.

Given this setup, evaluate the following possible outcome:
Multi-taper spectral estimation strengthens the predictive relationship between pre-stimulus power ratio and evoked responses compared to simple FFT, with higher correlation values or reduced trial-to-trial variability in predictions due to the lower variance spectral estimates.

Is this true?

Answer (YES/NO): NO